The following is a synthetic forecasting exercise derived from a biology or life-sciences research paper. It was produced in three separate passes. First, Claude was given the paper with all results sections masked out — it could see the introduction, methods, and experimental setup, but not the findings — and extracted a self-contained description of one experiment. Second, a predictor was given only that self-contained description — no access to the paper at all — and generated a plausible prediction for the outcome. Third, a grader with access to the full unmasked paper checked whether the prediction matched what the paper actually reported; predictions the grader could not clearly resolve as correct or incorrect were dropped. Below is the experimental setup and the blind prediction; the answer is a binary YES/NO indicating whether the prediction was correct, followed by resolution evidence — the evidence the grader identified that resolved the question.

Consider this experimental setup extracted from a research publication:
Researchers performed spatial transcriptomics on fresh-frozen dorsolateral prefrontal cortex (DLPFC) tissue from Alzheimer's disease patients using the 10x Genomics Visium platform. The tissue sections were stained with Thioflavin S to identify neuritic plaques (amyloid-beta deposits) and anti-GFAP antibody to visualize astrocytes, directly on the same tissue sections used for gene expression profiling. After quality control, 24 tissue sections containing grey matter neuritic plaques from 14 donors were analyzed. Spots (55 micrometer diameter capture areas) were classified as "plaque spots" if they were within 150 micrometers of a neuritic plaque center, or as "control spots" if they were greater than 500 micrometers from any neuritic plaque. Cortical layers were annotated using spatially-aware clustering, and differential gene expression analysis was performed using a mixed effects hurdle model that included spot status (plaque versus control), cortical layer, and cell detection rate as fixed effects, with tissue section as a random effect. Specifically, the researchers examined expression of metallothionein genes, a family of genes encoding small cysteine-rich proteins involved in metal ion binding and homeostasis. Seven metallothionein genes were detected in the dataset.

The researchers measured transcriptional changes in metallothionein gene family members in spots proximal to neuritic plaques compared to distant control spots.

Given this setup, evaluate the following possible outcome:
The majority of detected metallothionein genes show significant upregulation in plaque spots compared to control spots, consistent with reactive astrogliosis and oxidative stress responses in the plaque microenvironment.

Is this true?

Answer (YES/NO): NO